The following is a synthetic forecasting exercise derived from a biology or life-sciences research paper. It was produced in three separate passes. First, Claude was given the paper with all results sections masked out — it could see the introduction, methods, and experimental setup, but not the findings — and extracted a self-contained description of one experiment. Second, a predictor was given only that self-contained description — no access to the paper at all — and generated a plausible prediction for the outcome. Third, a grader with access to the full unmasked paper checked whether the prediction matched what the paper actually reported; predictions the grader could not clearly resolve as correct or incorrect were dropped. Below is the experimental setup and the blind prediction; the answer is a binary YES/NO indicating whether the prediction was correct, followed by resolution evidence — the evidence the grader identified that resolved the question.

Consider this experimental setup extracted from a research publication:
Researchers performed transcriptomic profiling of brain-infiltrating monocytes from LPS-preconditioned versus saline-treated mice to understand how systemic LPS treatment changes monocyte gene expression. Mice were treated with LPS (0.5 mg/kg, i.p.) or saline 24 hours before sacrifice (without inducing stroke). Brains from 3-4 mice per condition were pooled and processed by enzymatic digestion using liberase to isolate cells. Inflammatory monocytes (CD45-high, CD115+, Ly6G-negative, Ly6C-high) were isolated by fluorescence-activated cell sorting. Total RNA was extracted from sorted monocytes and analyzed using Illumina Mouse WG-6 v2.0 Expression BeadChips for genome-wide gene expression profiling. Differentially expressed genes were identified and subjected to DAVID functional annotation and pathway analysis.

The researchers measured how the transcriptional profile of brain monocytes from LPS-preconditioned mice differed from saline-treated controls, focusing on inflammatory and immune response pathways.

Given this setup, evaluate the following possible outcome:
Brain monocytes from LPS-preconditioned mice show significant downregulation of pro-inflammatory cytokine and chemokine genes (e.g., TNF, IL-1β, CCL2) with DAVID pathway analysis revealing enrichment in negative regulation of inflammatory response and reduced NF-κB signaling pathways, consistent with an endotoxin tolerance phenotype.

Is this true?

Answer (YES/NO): NO